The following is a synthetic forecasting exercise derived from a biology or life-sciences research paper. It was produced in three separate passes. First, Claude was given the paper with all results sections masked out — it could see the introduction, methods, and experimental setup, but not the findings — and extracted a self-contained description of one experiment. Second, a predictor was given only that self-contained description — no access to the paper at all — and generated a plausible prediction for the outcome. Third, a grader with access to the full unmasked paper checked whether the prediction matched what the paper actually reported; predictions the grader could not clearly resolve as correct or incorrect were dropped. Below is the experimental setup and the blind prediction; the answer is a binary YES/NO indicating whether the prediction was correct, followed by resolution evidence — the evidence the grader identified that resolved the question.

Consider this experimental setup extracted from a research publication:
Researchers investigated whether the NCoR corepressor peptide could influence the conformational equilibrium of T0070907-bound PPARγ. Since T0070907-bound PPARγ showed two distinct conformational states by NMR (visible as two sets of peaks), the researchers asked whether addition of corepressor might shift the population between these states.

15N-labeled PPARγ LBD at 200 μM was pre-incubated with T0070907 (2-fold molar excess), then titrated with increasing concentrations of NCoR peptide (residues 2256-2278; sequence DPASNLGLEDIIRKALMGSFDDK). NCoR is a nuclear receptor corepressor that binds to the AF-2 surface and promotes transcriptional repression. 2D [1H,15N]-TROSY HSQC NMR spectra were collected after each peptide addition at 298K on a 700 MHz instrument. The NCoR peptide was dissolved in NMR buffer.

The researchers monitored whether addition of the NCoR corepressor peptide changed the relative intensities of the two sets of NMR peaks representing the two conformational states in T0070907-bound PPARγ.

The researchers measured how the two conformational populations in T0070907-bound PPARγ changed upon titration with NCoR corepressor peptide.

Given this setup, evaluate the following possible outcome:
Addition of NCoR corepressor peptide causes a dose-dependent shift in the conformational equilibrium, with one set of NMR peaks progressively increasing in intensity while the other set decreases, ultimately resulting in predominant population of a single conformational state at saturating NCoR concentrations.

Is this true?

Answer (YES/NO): YES